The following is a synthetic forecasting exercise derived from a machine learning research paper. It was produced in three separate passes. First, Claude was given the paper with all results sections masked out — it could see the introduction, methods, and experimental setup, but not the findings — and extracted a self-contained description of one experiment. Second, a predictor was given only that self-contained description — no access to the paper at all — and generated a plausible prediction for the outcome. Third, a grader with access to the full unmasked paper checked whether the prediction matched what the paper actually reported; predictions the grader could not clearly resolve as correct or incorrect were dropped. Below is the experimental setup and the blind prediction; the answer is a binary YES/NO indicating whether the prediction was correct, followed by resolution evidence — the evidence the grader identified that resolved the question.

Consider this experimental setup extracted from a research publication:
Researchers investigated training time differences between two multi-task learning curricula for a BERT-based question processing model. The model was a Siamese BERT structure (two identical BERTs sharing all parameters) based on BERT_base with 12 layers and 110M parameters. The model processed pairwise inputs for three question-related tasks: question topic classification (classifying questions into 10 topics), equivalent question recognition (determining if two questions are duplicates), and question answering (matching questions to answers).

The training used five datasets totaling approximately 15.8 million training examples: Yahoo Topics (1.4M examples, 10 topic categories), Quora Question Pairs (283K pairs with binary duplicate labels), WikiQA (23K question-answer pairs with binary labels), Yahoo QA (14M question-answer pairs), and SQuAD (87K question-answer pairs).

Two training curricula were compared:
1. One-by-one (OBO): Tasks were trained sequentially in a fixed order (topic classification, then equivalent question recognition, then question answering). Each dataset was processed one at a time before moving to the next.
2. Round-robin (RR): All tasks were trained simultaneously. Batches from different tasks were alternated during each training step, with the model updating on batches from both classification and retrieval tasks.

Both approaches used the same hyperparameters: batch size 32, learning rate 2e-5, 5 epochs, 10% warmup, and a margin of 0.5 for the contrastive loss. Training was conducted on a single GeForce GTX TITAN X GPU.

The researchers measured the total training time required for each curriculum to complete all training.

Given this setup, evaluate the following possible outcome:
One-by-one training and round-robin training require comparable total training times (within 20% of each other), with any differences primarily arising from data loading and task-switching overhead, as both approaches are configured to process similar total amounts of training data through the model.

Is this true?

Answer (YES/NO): NO